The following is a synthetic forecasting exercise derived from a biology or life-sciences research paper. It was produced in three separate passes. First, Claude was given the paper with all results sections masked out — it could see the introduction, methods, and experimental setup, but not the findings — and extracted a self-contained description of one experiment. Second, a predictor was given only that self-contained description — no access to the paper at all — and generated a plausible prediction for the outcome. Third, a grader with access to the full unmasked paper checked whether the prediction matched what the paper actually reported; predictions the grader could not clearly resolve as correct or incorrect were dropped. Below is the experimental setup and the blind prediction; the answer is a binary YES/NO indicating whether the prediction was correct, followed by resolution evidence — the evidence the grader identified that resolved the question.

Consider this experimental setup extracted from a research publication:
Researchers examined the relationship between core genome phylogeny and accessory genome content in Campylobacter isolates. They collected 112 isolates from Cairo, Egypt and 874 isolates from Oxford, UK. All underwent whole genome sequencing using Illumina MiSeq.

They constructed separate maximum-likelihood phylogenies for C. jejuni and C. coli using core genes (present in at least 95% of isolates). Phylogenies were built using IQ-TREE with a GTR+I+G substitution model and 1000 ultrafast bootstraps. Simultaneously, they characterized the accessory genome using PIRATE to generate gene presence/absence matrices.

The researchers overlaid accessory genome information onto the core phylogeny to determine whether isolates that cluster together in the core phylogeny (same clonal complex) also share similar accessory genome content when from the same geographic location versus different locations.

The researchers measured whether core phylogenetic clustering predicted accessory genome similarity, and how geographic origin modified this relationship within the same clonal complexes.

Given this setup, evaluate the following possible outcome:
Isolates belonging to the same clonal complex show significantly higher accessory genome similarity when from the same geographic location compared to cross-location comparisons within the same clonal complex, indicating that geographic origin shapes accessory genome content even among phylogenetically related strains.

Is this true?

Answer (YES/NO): NO